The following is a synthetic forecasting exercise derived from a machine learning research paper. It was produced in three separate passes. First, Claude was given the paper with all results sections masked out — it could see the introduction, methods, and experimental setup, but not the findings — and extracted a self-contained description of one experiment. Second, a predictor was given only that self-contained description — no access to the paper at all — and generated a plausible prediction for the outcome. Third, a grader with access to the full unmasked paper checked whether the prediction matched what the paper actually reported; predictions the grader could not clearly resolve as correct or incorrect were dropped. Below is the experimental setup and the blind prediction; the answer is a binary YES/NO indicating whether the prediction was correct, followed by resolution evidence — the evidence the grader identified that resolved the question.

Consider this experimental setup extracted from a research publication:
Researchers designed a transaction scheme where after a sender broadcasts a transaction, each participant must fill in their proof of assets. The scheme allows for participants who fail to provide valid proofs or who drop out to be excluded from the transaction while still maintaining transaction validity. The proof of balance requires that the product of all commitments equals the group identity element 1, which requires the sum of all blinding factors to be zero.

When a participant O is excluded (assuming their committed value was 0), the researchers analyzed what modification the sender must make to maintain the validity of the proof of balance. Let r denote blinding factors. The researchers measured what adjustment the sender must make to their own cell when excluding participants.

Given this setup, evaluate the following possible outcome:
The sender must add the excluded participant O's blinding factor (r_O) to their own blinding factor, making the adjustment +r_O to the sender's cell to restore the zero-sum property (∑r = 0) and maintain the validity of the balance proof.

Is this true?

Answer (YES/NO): YES